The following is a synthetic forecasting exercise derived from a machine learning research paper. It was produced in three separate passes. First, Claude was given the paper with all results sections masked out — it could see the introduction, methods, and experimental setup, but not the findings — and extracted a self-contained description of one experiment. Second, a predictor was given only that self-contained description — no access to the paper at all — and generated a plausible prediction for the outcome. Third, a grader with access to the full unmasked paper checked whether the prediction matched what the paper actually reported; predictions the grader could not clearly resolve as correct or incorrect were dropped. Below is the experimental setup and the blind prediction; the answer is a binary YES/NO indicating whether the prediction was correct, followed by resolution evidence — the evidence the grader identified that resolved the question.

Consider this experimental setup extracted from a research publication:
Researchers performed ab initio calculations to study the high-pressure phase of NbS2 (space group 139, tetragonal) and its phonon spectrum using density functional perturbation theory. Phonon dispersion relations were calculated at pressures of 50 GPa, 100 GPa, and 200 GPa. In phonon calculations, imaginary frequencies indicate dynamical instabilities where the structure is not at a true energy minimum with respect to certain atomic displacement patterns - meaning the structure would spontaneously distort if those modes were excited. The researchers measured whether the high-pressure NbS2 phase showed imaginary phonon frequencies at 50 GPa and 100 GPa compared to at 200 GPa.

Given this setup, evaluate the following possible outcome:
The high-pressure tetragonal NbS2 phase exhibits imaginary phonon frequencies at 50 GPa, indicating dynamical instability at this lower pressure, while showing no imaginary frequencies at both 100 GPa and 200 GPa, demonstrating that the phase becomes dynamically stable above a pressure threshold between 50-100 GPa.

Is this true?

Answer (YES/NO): NO